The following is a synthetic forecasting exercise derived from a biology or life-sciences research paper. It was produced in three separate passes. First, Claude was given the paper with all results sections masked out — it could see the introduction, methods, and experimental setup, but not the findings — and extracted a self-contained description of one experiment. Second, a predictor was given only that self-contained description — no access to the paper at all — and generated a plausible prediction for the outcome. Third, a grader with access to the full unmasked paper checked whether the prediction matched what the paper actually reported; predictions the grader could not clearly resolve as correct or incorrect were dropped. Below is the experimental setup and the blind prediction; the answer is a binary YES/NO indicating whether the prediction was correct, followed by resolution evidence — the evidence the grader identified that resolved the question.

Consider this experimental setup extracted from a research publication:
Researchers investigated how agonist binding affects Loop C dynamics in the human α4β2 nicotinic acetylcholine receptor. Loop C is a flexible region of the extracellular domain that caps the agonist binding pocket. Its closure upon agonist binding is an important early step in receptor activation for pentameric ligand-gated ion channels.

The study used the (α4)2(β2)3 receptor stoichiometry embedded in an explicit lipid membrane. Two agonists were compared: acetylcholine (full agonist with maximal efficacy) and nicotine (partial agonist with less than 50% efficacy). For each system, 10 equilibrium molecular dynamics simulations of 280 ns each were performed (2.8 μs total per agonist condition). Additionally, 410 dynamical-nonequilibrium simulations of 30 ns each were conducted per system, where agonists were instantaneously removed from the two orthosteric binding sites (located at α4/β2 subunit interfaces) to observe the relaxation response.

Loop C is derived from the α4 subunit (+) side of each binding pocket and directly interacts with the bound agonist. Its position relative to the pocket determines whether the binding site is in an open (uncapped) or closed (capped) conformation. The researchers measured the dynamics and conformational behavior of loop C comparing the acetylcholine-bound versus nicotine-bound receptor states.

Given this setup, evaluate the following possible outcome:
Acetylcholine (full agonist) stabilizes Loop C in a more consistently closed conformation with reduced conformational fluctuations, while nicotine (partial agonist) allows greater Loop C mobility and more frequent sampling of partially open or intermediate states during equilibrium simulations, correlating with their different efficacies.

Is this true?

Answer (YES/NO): NO